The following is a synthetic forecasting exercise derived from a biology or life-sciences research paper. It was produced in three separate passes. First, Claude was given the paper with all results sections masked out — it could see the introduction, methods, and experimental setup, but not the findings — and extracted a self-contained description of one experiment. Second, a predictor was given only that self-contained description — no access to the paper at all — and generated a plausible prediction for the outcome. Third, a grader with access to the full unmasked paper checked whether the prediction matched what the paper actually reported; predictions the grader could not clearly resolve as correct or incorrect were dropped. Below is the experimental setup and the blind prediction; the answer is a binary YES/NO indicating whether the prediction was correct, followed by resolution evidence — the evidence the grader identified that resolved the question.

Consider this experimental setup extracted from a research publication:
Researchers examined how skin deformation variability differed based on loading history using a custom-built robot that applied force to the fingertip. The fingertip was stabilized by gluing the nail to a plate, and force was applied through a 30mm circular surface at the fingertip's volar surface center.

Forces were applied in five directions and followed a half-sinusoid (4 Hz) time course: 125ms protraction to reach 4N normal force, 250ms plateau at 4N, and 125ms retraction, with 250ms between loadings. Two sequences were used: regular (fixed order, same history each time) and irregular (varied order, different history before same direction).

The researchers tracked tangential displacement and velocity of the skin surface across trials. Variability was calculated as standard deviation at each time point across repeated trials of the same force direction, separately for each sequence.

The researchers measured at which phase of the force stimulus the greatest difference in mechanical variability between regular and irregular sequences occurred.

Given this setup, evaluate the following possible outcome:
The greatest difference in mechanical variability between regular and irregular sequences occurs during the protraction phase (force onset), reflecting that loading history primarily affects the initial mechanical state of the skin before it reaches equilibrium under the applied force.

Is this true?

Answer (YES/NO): YES